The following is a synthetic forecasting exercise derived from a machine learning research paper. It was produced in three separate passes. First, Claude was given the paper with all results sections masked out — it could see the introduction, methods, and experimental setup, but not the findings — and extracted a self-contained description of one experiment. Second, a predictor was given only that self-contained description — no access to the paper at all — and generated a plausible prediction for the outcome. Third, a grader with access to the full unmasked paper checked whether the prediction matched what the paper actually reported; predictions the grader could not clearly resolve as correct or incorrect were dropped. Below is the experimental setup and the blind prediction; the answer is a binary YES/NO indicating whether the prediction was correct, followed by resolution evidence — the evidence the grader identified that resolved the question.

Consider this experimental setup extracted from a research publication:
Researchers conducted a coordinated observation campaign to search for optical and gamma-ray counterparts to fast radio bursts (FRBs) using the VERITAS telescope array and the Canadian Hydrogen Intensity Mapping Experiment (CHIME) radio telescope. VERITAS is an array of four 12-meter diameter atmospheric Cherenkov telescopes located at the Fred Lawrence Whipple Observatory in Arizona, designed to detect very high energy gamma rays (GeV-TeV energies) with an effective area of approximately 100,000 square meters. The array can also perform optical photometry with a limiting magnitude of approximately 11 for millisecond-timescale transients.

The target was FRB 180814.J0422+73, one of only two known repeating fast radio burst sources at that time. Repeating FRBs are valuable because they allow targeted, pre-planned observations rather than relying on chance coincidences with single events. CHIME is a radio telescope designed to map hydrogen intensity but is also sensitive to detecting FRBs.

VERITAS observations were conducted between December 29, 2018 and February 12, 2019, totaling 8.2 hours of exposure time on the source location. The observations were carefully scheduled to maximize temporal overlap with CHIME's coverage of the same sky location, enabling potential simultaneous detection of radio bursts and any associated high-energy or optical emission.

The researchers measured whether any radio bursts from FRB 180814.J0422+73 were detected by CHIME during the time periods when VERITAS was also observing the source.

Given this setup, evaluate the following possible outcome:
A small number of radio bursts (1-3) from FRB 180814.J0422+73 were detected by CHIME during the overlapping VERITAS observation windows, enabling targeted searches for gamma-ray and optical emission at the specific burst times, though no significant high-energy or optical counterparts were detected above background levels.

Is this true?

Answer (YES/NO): NO